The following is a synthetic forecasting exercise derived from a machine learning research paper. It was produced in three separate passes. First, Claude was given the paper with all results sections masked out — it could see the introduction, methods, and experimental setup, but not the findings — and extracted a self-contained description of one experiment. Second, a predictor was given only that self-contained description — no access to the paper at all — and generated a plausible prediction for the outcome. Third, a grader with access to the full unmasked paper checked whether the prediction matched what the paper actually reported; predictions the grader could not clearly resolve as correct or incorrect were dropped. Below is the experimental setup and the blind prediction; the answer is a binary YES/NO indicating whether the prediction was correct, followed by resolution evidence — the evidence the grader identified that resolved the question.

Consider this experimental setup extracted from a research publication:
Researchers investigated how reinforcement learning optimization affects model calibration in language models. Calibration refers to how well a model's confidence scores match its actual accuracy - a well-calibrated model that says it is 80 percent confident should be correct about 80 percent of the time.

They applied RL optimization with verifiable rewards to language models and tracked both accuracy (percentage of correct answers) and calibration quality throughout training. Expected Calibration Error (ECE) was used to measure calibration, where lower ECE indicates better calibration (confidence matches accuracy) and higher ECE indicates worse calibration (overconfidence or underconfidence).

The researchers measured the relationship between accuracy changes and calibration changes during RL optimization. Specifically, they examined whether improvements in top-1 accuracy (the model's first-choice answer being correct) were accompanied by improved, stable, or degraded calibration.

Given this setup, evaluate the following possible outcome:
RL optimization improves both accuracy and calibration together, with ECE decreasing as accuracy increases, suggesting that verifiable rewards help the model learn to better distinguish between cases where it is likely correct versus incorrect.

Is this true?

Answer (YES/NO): NO